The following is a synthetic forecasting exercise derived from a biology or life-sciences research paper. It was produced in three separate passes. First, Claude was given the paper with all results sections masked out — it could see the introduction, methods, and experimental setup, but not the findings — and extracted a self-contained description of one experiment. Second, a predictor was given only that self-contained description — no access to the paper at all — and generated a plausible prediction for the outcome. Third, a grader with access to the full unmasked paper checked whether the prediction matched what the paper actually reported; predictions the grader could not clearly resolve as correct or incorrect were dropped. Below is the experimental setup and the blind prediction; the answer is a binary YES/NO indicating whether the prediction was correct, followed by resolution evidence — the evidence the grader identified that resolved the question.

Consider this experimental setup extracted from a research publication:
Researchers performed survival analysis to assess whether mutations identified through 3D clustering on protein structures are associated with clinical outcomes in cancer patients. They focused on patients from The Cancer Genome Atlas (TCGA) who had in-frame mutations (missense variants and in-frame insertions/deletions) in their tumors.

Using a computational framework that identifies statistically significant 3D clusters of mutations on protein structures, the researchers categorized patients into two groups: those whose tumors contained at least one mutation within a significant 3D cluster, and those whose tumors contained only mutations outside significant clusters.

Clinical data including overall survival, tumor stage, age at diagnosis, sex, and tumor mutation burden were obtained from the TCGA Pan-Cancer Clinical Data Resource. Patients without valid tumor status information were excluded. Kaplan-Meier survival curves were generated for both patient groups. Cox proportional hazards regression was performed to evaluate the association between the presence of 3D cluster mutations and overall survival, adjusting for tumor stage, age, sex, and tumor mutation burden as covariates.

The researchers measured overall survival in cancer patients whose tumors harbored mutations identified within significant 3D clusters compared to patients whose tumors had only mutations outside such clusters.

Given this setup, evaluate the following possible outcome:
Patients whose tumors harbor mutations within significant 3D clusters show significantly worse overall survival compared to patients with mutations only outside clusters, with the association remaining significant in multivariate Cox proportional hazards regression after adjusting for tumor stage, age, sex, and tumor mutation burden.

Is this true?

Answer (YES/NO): YES